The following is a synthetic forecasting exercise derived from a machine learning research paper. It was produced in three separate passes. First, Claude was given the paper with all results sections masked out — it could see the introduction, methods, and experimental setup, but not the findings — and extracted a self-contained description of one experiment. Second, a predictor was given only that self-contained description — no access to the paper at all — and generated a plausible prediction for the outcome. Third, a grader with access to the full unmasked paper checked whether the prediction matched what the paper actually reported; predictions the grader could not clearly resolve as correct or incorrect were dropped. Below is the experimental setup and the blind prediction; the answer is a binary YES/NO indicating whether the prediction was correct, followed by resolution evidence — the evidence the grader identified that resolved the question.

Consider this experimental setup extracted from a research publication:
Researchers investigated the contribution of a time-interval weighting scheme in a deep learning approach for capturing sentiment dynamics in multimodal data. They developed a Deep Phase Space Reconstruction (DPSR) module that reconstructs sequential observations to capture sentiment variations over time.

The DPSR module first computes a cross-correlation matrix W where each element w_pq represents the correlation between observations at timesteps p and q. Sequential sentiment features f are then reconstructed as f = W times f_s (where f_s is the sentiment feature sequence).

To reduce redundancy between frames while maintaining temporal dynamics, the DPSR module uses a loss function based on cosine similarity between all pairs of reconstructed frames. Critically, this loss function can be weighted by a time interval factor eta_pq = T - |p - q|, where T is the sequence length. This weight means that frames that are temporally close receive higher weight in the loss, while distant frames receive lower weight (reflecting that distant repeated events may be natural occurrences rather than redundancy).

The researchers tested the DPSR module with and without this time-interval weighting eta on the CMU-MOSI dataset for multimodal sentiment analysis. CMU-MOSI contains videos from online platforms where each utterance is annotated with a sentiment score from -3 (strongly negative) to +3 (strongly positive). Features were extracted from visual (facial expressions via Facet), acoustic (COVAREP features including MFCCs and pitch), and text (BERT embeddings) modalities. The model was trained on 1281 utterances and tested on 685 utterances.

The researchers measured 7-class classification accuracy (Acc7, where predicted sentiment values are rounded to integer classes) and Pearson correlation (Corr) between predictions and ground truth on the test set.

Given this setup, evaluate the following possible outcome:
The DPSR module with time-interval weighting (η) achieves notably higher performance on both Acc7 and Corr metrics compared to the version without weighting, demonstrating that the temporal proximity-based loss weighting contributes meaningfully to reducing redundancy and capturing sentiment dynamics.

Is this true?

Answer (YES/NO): NO